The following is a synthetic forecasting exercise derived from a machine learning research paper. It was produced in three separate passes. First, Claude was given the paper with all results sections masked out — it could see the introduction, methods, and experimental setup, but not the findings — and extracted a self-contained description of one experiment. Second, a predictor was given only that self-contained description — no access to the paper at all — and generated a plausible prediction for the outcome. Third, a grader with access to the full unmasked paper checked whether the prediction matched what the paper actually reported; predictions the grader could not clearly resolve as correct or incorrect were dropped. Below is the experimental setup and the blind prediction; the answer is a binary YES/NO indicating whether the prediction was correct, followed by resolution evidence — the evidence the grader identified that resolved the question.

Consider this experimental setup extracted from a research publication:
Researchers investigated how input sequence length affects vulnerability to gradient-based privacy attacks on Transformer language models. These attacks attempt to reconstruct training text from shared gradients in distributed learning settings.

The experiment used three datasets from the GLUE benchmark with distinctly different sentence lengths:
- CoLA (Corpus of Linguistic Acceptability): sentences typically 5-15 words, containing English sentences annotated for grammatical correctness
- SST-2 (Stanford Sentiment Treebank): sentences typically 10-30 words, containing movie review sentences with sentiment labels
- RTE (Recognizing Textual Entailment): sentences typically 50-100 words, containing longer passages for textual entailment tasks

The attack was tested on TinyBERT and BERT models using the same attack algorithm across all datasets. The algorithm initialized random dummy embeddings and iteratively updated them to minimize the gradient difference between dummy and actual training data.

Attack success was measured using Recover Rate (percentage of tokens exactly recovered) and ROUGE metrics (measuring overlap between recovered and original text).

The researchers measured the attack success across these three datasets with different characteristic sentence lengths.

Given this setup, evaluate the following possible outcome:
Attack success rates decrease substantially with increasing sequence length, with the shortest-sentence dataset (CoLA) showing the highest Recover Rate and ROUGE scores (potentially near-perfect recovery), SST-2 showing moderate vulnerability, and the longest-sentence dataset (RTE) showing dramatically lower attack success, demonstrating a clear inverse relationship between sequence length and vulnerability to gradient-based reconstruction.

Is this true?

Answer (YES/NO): NO